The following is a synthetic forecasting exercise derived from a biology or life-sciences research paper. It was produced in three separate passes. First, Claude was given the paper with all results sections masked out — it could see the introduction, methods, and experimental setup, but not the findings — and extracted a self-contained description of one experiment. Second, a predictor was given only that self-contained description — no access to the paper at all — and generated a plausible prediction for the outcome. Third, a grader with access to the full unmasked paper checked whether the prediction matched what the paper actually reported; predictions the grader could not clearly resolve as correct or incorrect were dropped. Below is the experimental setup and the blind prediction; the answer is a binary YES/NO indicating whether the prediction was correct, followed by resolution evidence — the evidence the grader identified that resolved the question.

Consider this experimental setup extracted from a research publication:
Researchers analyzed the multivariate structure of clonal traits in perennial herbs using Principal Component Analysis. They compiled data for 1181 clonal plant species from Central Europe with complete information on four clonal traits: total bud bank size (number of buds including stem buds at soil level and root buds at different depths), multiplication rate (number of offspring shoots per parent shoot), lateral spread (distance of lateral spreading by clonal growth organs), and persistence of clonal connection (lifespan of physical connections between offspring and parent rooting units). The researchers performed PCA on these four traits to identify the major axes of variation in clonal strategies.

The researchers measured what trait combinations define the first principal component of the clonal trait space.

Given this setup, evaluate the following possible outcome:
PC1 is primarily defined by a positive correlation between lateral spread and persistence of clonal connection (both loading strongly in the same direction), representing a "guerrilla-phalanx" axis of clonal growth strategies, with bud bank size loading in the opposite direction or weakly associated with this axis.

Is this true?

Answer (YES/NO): NO